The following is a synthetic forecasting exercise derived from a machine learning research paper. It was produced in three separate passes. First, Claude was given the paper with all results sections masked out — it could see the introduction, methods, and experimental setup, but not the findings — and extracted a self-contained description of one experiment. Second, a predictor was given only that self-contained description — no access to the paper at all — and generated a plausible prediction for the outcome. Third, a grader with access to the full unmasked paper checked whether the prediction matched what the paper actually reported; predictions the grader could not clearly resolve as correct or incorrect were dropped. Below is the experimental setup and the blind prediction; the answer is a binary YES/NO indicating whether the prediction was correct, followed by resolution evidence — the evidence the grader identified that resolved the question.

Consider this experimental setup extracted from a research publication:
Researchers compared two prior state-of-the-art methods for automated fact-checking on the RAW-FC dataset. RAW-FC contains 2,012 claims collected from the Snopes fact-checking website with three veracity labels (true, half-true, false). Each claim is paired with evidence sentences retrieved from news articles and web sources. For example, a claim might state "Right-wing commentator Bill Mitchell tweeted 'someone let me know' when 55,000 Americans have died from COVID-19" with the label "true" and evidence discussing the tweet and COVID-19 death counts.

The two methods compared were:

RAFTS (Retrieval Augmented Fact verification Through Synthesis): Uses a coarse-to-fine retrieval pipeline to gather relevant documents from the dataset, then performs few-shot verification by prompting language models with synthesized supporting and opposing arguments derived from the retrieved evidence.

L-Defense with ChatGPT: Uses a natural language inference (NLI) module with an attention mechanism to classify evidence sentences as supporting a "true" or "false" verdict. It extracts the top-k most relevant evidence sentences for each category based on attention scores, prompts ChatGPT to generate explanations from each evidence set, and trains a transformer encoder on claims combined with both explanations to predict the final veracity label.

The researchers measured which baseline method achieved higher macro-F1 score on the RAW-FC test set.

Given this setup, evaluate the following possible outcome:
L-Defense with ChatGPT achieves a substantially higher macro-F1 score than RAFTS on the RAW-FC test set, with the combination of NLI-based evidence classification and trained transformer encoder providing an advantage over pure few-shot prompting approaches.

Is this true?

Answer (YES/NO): NO